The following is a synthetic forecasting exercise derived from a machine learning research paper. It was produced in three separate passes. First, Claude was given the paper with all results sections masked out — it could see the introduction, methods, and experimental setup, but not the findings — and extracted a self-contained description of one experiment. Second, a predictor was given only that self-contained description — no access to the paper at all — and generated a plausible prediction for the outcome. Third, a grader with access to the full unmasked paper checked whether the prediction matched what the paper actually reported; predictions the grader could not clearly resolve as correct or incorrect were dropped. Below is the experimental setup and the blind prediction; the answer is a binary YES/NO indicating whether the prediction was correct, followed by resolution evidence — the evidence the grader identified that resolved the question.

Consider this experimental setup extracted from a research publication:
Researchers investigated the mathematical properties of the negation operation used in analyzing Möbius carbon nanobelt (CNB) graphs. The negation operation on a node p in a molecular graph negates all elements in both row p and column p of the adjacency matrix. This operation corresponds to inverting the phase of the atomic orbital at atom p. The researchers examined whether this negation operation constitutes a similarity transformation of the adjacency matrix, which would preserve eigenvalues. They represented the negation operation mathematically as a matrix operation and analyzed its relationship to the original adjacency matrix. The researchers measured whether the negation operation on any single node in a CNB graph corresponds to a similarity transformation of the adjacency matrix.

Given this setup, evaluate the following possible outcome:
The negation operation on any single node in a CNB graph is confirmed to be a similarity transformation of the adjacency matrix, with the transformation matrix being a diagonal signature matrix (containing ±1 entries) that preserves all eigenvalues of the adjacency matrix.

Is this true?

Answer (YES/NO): YES